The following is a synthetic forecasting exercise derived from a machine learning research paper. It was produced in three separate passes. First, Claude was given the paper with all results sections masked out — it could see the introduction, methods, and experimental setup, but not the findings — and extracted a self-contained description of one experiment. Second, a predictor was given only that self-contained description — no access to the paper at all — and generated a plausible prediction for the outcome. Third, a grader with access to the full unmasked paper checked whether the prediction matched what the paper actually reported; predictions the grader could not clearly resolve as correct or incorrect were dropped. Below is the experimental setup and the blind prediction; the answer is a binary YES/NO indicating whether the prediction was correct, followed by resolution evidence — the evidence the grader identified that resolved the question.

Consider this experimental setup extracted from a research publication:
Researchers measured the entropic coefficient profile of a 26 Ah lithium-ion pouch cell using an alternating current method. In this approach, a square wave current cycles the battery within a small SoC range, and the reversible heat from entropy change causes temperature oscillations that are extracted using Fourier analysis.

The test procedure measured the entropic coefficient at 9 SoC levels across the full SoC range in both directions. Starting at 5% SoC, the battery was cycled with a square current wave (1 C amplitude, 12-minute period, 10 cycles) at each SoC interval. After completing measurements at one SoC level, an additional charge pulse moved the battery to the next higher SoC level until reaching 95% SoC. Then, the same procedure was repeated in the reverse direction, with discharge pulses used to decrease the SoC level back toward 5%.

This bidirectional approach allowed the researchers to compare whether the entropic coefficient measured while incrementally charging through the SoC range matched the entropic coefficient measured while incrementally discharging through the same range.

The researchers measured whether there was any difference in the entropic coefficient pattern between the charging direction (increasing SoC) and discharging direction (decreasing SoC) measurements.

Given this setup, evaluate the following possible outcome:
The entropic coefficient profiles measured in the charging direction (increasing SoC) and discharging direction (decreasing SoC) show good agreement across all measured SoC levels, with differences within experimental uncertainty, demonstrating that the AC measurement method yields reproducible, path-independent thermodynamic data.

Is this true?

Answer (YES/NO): NO